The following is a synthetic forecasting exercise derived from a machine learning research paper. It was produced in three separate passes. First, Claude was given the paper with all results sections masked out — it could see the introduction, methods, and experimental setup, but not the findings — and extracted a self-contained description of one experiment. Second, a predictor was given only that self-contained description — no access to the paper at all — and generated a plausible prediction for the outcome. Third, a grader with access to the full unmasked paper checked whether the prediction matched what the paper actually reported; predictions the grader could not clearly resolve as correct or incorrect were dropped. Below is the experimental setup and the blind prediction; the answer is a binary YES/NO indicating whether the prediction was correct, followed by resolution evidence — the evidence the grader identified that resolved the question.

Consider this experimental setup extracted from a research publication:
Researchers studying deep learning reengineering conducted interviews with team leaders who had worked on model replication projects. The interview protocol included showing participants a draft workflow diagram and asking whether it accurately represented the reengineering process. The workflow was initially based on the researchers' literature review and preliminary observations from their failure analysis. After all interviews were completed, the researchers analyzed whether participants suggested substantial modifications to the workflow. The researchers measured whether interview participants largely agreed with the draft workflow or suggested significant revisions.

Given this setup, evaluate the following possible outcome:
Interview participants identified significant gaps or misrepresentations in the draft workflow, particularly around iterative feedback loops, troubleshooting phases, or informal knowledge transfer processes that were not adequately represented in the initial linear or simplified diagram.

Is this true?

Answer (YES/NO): NO